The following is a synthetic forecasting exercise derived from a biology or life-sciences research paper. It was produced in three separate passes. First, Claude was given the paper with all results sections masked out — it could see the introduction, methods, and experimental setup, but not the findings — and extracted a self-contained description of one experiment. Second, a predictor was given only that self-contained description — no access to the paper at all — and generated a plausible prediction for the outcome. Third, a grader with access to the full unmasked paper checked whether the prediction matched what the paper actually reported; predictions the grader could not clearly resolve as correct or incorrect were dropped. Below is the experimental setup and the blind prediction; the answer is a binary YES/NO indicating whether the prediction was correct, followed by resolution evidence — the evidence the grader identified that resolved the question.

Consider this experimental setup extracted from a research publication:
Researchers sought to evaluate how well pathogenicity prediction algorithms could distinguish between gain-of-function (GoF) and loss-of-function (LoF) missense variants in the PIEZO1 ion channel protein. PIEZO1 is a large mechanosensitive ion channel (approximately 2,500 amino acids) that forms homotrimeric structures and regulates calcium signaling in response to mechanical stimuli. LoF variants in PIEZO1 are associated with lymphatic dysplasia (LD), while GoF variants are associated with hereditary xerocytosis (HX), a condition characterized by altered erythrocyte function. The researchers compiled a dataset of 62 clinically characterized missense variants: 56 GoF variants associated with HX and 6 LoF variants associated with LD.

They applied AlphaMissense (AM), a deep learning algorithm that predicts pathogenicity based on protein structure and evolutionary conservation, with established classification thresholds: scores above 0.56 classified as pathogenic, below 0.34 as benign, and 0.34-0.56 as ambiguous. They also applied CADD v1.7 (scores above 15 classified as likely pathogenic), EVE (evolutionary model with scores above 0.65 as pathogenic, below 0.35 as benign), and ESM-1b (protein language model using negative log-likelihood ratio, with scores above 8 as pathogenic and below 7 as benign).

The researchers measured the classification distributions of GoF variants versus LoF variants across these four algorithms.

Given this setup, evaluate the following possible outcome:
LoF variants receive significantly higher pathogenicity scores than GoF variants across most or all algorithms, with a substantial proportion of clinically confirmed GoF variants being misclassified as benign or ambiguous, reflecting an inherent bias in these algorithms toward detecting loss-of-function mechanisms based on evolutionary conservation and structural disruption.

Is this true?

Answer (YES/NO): NO